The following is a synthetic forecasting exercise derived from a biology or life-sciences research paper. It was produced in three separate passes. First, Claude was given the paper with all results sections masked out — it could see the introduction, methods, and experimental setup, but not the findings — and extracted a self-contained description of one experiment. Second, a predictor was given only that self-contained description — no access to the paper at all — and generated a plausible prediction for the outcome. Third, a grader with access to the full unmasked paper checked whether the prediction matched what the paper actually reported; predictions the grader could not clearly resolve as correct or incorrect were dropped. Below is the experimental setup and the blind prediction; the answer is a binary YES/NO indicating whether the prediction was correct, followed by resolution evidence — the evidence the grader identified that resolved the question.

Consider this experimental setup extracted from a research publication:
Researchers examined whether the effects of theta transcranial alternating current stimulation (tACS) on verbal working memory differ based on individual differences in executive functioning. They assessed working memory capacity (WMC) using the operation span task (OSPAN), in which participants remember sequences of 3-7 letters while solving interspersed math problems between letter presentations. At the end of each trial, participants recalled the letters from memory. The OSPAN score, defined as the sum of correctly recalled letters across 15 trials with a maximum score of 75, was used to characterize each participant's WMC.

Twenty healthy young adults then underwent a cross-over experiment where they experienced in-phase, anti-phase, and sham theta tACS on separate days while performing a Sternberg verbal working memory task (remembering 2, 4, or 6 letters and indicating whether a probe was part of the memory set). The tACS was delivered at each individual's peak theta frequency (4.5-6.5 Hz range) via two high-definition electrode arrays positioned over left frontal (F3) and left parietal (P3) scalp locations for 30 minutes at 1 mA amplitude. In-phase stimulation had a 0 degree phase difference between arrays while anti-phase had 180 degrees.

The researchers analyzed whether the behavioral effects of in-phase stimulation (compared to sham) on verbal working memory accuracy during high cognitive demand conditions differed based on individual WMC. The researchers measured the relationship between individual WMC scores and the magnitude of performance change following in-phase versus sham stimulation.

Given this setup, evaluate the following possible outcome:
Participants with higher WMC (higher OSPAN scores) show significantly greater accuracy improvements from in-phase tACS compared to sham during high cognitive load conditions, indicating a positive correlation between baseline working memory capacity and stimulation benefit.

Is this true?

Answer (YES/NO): NO